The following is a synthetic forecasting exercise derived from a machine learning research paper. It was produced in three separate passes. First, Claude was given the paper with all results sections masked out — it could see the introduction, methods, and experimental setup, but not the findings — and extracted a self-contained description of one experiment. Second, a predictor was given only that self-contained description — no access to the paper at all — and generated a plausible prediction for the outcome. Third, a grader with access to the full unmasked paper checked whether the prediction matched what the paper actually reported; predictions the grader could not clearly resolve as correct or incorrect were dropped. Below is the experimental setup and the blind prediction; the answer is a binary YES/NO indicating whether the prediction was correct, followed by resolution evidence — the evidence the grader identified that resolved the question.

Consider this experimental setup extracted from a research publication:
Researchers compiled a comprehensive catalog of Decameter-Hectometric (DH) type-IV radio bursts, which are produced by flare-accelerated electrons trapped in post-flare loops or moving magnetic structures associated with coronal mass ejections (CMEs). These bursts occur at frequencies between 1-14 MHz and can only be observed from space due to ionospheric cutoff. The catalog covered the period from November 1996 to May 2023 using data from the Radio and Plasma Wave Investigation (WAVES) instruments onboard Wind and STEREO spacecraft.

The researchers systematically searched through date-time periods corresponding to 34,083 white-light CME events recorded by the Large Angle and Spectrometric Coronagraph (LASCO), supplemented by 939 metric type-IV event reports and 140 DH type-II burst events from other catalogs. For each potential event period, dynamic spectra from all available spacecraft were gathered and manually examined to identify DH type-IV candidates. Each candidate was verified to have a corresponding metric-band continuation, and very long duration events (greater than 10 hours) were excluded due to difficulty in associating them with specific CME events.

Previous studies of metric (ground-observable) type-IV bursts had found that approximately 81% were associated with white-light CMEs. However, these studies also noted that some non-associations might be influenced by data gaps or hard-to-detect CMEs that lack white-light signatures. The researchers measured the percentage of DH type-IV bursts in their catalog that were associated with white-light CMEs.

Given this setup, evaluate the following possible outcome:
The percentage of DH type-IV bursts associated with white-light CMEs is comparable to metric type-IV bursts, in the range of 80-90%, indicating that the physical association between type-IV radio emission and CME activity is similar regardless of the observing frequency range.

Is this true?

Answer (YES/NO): NO